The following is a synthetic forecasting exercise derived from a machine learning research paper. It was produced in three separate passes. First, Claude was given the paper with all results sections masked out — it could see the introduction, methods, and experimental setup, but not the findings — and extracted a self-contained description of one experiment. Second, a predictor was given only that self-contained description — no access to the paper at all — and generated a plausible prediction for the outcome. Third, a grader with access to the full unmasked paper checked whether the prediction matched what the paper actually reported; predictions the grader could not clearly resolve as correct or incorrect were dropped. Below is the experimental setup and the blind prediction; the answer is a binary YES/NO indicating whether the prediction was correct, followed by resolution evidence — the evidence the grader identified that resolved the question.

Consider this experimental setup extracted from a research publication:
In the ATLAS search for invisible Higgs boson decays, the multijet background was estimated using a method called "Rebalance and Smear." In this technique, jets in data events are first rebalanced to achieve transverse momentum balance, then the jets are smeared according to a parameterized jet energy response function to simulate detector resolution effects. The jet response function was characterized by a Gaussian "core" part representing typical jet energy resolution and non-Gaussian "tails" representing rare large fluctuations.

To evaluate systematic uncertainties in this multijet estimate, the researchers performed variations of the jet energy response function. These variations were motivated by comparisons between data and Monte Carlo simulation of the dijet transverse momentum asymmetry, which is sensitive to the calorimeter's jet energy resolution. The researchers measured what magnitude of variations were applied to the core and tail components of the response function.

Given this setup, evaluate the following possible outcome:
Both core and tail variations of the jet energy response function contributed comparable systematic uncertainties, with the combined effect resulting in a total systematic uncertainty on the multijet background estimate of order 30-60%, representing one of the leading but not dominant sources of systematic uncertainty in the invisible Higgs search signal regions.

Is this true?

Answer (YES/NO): NO